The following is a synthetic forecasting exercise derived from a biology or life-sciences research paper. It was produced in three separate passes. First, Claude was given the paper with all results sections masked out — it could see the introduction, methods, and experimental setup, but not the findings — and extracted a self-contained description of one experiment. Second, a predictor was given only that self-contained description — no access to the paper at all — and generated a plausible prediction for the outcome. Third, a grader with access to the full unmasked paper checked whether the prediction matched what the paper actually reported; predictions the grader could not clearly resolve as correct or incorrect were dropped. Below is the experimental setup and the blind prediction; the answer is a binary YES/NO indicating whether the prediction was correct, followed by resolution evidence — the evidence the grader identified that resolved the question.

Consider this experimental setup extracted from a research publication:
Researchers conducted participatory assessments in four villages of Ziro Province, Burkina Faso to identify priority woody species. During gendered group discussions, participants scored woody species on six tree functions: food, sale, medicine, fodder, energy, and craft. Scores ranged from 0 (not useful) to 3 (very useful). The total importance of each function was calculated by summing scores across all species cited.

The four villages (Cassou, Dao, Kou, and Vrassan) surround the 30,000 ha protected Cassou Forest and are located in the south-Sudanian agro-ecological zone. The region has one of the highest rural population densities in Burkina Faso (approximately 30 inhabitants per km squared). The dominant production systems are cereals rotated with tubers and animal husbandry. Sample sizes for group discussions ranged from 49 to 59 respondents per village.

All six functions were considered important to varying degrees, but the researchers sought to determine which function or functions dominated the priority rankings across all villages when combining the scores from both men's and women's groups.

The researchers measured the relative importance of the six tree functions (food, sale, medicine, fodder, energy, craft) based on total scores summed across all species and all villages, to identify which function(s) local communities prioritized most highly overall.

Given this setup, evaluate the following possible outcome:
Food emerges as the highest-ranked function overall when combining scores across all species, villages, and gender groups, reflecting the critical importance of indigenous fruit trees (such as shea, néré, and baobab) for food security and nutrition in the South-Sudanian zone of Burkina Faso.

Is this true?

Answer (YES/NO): NO